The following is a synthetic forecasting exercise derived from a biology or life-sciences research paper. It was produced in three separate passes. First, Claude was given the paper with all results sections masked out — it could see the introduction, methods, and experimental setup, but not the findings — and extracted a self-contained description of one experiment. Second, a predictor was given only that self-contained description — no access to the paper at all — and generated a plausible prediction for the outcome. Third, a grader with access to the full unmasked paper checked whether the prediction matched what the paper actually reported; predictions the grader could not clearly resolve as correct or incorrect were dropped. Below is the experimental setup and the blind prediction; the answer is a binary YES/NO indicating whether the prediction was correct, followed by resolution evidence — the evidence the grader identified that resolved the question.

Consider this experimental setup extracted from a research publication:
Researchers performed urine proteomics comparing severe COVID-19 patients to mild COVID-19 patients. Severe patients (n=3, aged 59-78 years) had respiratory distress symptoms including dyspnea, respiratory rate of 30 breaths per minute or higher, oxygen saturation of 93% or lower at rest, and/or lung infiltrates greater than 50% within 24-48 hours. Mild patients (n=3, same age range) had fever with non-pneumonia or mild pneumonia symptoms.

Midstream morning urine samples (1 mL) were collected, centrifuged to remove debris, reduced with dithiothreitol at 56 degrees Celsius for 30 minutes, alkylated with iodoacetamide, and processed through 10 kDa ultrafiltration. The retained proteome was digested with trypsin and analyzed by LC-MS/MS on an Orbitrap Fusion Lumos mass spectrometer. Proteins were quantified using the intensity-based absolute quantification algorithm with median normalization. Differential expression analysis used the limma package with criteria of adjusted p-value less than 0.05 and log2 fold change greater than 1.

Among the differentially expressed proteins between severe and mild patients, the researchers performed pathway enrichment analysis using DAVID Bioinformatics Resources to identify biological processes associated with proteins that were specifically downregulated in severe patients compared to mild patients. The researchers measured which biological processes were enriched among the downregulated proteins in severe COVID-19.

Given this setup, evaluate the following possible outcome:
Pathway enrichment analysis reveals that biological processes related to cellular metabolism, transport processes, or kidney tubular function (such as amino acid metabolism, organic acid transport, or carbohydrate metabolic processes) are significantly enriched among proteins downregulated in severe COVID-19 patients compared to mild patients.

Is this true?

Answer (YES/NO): YES